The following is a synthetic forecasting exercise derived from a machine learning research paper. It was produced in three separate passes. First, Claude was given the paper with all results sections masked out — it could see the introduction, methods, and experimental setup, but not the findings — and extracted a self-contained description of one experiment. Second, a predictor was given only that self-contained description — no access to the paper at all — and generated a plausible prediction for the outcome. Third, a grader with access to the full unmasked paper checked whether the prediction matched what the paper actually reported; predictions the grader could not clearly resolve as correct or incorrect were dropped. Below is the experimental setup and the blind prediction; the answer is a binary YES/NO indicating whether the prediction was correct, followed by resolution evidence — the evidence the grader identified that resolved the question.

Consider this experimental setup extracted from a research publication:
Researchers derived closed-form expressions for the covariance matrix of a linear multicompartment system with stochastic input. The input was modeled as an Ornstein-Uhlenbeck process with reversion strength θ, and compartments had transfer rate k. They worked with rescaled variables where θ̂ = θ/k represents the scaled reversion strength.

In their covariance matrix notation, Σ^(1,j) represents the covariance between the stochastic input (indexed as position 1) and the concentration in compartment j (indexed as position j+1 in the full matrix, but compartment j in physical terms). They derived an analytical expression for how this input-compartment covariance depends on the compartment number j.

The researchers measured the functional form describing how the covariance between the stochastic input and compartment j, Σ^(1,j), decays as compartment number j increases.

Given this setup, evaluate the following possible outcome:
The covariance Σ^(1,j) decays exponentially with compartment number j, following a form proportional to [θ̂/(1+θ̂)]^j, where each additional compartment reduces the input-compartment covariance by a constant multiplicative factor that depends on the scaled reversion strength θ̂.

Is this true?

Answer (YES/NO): NO